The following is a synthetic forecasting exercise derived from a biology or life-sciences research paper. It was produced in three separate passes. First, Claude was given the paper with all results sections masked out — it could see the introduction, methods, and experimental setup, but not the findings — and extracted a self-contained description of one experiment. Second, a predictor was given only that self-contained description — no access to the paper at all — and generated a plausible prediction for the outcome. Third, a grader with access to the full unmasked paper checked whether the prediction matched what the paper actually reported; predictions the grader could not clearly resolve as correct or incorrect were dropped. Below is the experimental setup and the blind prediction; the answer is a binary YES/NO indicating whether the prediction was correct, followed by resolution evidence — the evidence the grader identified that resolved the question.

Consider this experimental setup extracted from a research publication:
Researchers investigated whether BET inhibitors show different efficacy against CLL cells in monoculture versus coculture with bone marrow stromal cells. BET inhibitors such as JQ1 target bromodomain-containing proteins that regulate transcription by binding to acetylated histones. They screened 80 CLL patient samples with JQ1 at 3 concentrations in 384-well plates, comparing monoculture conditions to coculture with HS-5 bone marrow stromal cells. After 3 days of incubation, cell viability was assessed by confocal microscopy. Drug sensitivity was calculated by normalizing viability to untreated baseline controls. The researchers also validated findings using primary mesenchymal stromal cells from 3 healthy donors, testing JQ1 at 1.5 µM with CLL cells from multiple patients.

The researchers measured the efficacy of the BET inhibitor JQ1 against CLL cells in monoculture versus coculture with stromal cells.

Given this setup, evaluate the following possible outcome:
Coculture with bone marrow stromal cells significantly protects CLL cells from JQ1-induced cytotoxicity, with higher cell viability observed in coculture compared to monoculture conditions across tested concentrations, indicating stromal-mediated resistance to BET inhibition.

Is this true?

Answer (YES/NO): YES